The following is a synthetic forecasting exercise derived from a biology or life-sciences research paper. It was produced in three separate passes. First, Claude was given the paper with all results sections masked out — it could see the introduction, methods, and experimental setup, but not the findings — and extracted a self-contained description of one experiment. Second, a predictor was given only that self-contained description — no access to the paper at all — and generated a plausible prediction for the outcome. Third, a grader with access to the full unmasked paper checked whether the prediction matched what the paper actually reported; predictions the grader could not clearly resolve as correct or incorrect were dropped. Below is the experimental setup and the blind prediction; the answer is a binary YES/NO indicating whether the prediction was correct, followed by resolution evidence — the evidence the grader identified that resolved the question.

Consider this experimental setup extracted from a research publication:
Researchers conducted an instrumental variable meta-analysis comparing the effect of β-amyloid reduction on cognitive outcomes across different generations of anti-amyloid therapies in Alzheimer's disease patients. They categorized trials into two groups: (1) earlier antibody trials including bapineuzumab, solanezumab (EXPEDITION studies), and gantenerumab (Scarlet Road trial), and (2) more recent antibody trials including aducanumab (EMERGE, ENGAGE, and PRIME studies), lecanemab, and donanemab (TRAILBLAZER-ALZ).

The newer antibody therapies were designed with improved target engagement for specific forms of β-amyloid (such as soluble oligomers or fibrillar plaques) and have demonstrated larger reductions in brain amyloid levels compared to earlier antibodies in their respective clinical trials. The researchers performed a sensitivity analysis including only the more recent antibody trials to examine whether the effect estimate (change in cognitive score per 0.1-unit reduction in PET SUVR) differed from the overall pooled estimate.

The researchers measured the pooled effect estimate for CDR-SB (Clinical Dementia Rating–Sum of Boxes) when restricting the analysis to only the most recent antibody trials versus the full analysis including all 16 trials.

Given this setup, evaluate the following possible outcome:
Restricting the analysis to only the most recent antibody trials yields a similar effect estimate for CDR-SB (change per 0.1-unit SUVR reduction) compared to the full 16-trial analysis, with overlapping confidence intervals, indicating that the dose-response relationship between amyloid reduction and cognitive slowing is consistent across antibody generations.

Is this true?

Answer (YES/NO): NO